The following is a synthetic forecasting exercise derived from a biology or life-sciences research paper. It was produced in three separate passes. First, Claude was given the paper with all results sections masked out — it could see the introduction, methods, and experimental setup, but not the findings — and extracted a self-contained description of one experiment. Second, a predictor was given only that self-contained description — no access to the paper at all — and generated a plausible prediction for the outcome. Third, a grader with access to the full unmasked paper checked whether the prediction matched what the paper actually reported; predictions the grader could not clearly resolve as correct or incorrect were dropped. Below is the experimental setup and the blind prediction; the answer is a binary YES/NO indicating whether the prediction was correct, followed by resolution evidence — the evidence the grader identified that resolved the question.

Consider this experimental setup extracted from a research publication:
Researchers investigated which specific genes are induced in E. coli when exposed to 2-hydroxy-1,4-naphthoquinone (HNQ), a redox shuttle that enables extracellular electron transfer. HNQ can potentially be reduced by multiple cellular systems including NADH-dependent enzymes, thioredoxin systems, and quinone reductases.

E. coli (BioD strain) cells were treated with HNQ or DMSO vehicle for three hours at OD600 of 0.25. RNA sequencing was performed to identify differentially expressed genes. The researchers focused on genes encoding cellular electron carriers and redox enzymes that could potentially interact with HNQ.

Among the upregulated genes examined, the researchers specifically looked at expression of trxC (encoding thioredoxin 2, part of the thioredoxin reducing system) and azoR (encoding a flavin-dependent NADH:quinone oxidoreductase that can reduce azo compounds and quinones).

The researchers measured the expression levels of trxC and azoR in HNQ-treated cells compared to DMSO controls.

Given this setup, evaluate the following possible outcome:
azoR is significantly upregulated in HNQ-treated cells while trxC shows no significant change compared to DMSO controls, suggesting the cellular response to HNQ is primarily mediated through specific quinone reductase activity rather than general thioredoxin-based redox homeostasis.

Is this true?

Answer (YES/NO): NO